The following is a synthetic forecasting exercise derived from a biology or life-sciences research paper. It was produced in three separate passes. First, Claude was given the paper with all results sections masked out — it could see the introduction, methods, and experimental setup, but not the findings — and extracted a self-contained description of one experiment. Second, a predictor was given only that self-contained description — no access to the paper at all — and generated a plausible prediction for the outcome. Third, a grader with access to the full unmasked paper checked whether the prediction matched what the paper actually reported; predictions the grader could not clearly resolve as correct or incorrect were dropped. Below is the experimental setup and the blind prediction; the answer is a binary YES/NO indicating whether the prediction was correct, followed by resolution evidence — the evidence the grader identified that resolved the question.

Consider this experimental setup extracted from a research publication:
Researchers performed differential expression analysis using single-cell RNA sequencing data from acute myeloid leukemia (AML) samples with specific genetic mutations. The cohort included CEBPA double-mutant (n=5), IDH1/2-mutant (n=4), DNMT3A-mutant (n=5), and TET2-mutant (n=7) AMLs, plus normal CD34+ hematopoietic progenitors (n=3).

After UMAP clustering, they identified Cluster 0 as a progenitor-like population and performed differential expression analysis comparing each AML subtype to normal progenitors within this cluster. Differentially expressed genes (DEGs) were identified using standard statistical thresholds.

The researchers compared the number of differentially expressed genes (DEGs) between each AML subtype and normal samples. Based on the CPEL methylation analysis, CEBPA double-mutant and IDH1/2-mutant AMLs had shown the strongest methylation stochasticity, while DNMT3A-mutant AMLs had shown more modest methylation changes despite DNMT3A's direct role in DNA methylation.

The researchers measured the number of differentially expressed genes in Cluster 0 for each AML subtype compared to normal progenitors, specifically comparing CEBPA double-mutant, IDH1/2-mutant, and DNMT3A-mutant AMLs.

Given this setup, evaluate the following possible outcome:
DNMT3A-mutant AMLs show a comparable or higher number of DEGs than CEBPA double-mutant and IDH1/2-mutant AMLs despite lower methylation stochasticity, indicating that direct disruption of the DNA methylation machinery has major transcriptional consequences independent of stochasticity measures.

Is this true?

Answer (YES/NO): NO